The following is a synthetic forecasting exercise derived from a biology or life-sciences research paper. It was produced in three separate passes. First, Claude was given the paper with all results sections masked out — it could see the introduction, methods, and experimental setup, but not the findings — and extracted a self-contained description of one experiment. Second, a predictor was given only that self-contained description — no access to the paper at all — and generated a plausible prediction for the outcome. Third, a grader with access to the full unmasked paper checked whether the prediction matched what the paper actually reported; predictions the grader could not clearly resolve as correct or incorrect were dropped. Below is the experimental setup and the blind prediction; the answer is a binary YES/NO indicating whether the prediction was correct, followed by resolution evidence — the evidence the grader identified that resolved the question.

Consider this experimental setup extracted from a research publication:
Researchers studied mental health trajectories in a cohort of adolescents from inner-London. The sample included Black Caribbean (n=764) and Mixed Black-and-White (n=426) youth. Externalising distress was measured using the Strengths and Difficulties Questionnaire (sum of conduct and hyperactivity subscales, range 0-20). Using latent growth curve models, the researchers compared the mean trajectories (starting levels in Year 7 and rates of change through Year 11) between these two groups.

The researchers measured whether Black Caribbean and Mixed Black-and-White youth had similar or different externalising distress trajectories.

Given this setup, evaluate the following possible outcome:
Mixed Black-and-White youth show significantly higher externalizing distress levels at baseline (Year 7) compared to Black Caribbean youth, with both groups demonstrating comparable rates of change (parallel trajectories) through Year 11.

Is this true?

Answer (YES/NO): NO